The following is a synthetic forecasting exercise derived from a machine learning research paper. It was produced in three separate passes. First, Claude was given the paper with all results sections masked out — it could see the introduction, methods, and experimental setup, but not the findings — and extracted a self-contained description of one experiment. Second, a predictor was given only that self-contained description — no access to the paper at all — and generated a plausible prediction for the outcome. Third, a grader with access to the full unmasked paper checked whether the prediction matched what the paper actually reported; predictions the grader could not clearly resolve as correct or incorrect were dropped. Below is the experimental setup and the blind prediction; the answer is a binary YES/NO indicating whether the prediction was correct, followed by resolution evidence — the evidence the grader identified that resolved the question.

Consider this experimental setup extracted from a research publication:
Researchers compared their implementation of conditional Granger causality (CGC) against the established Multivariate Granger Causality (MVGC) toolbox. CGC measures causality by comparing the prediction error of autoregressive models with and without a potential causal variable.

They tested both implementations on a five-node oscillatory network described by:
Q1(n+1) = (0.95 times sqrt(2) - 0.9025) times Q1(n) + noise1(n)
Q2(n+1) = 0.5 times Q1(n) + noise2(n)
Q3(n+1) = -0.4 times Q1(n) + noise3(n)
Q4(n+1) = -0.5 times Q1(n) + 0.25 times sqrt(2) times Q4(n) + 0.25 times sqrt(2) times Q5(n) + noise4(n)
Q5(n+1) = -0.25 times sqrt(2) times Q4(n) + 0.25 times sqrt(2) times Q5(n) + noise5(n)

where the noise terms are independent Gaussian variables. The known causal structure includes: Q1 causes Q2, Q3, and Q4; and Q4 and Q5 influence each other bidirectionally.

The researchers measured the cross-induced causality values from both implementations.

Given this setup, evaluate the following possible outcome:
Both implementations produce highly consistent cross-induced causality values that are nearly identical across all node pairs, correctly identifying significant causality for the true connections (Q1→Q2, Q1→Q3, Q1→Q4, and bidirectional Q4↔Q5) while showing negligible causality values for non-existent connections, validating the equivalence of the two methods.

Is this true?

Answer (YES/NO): YES